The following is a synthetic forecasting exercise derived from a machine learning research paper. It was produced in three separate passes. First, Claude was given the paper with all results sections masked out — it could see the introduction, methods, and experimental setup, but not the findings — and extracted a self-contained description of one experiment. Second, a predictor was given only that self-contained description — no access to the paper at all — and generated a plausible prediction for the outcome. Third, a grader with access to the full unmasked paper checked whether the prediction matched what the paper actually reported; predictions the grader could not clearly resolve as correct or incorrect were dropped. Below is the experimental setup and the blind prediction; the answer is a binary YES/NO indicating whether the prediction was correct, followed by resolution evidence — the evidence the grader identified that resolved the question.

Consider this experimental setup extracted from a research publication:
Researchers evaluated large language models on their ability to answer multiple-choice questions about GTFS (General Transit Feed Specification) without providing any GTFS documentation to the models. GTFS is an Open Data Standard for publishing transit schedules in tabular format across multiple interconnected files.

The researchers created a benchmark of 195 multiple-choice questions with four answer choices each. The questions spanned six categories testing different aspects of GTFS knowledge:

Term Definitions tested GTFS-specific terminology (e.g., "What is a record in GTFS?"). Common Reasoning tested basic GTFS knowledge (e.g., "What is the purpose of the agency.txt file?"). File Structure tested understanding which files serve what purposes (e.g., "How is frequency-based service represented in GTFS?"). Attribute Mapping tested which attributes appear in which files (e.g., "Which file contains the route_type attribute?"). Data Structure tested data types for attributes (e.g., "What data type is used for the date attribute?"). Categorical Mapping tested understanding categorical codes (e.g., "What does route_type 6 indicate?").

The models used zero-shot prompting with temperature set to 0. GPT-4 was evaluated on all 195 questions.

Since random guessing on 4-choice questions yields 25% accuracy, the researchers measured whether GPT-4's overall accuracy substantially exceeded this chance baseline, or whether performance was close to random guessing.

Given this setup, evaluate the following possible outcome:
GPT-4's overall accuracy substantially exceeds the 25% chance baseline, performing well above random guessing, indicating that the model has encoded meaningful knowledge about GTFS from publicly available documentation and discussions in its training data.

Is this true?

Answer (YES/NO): YES